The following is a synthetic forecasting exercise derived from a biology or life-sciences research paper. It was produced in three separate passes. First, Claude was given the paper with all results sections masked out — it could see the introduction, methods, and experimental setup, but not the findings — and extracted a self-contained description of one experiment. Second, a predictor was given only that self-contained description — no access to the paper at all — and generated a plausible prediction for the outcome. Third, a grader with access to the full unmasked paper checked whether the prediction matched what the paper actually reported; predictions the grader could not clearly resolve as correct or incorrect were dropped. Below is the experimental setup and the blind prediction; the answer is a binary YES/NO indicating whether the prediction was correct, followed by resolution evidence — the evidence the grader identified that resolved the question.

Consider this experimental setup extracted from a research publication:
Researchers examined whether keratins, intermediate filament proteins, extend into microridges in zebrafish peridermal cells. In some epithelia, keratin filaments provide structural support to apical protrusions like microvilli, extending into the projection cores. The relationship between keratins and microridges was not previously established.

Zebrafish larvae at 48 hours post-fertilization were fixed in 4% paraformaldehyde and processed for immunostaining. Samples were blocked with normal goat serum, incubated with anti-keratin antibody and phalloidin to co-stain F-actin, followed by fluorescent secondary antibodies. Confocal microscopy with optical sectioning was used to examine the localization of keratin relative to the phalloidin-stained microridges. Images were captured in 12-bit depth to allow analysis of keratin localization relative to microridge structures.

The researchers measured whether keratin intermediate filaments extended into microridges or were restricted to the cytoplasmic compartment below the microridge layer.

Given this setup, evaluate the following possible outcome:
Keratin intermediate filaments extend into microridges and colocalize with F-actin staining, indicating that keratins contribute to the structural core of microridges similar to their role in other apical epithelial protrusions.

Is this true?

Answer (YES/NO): NO